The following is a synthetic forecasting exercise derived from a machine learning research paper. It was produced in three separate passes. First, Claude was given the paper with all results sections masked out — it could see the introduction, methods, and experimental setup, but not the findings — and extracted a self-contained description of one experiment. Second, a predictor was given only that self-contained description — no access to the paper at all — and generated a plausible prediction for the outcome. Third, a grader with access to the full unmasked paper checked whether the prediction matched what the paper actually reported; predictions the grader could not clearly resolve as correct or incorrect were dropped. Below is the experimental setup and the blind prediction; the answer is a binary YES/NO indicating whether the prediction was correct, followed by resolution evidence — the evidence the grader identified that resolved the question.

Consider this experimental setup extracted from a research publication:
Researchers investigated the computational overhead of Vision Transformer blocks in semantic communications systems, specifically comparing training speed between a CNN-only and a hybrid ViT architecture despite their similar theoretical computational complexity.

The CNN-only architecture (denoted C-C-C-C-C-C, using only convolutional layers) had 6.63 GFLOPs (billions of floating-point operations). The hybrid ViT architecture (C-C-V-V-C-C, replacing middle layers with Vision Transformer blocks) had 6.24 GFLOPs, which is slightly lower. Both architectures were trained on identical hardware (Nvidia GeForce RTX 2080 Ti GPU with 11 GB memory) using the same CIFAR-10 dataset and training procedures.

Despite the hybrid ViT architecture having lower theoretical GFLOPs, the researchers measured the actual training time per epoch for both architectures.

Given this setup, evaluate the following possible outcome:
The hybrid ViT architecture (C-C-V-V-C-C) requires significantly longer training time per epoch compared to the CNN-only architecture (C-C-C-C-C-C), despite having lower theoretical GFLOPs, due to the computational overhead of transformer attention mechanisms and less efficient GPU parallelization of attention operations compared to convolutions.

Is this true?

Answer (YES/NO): YES